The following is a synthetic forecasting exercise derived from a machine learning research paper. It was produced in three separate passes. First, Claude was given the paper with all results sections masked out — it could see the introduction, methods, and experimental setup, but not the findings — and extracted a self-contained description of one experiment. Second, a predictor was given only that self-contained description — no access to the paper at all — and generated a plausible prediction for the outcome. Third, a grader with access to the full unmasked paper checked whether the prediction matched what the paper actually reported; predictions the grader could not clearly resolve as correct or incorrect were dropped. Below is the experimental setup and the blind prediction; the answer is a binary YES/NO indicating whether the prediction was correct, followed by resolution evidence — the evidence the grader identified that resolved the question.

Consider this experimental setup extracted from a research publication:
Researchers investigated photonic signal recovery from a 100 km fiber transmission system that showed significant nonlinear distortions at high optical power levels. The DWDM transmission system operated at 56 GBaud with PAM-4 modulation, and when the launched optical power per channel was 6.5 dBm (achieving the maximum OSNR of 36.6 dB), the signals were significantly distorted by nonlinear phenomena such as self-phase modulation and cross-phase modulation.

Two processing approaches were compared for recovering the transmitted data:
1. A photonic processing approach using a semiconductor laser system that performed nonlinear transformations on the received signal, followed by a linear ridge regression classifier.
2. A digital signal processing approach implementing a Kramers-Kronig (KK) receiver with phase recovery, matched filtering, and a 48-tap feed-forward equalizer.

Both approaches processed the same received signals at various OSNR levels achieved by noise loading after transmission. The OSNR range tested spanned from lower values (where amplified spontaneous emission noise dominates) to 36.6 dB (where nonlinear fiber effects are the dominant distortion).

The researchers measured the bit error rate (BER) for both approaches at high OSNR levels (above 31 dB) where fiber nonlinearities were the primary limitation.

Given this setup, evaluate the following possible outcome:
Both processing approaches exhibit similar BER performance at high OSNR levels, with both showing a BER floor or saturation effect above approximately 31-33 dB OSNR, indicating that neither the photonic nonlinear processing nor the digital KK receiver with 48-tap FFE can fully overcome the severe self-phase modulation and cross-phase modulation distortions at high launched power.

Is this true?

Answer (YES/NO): NO